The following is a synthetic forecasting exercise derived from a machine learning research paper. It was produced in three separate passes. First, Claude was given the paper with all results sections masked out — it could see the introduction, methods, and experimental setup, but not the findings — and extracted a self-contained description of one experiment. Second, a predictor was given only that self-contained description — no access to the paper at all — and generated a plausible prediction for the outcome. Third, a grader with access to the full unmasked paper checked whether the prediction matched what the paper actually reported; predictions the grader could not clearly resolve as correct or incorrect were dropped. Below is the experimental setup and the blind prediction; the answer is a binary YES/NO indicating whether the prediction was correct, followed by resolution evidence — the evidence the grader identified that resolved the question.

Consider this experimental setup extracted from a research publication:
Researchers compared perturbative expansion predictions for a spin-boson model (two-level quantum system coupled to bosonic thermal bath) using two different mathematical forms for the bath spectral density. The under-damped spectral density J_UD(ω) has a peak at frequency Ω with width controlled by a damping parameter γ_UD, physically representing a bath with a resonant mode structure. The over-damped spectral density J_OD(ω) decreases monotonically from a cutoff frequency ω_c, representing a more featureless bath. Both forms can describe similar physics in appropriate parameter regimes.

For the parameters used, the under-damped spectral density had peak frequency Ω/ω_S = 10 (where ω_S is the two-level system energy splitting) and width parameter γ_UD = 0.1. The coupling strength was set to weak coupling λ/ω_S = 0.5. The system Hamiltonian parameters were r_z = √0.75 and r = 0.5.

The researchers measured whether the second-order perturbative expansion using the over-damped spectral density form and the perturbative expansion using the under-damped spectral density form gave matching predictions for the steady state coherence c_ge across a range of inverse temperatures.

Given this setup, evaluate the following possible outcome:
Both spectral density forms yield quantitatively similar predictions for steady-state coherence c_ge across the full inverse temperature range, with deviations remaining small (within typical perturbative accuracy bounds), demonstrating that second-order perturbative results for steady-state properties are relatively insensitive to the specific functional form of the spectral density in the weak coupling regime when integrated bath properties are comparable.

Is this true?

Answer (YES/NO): NO